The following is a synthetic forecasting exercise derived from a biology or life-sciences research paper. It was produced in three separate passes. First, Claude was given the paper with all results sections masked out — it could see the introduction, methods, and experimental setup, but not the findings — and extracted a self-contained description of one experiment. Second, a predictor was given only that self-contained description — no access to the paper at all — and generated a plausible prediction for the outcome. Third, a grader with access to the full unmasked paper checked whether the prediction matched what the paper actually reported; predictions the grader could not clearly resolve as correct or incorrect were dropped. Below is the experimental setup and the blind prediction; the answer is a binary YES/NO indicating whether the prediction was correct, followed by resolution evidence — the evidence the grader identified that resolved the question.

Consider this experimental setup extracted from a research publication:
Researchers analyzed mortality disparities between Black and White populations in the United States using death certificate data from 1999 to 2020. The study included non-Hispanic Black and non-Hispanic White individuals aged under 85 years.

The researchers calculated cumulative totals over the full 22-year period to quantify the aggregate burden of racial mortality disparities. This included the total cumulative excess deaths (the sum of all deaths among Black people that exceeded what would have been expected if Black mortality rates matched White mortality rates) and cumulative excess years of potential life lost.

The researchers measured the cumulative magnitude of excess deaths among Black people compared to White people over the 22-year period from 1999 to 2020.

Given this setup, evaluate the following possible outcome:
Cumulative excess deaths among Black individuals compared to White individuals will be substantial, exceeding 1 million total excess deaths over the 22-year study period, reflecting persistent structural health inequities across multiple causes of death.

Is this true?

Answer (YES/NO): YES